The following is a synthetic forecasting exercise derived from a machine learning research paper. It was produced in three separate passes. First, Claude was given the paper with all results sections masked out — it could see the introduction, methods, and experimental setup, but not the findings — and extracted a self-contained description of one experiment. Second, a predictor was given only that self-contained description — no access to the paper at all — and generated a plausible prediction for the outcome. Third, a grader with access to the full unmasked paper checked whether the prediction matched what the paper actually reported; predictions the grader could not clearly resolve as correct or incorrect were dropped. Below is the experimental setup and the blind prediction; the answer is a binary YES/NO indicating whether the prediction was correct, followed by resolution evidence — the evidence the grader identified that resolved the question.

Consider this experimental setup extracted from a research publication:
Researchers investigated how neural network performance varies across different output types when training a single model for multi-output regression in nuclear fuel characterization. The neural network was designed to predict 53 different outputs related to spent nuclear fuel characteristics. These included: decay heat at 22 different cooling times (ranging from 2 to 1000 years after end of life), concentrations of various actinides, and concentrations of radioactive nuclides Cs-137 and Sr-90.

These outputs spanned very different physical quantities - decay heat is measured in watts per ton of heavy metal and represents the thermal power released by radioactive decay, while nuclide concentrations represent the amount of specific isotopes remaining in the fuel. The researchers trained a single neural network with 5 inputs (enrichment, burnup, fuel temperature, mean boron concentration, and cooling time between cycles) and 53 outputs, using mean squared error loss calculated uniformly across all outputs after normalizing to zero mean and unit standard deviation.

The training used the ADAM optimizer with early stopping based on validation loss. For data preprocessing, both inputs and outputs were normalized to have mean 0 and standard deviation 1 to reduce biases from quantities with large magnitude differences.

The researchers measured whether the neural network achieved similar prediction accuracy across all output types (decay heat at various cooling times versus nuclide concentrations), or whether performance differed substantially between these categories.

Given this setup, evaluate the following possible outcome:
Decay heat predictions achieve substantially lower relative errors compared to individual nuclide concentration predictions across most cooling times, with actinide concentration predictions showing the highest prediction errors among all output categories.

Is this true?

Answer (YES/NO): YES